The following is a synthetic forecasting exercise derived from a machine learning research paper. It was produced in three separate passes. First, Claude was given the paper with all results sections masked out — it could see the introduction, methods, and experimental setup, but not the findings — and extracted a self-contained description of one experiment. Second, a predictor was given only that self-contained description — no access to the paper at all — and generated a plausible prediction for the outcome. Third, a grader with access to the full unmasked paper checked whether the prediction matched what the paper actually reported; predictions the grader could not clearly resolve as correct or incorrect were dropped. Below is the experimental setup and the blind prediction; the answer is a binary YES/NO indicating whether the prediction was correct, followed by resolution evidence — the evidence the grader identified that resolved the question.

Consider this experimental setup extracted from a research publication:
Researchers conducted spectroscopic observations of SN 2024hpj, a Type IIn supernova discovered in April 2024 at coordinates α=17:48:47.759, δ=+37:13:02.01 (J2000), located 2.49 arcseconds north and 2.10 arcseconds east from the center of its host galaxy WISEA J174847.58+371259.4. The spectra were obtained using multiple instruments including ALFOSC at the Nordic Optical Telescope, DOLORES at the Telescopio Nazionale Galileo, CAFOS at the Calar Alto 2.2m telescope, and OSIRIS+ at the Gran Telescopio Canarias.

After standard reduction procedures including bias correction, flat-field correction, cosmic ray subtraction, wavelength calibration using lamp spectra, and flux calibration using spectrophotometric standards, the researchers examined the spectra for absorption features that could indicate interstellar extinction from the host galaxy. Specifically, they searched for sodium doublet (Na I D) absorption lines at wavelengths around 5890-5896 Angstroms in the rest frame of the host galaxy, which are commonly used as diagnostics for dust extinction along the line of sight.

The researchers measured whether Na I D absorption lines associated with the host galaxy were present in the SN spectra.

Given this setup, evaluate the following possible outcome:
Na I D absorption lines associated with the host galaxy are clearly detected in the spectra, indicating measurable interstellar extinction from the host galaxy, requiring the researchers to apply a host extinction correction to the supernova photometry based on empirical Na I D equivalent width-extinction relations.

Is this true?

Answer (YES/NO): NO